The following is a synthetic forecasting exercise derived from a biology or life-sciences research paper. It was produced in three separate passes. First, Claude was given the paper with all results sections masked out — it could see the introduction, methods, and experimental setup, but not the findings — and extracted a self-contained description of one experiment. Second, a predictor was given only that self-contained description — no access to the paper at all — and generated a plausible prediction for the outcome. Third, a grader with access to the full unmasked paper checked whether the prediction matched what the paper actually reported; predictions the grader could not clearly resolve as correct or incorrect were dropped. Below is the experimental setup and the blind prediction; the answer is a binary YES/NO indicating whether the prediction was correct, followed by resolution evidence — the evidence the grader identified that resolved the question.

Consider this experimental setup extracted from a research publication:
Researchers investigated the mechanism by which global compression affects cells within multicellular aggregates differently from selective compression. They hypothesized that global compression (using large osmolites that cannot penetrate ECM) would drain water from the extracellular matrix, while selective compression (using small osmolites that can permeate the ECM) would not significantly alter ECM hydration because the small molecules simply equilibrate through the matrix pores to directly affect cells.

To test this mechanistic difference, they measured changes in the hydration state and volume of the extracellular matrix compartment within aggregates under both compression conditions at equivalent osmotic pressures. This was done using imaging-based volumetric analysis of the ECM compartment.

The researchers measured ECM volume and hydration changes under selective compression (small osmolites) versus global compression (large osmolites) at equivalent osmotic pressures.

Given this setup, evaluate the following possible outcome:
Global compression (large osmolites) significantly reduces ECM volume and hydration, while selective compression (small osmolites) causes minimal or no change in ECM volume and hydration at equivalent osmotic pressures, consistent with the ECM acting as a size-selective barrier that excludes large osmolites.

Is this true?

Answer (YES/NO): NO